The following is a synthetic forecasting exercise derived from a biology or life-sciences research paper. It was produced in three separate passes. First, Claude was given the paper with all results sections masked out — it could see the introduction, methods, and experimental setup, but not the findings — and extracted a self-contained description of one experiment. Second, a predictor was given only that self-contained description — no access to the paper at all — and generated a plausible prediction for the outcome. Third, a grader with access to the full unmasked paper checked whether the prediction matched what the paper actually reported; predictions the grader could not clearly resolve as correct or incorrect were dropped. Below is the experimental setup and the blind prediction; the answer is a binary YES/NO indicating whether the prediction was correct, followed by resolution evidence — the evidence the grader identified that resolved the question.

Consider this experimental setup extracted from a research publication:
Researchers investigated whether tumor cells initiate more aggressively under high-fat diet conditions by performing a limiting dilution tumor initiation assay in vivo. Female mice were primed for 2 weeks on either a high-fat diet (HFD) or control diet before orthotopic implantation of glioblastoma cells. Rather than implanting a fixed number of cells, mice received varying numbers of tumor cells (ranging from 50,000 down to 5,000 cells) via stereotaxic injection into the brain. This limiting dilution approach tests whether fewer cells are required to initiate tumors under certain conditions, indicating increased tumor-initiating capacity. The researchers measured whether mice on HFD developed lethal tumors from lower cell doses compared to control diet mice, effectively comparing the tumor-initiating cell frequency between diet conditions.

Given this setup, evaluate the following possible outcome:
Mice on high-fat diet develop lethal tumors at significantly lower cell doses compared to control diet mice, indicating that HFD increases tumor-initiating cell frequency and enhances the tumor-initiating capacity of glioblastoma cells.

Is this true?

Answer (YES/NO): YES